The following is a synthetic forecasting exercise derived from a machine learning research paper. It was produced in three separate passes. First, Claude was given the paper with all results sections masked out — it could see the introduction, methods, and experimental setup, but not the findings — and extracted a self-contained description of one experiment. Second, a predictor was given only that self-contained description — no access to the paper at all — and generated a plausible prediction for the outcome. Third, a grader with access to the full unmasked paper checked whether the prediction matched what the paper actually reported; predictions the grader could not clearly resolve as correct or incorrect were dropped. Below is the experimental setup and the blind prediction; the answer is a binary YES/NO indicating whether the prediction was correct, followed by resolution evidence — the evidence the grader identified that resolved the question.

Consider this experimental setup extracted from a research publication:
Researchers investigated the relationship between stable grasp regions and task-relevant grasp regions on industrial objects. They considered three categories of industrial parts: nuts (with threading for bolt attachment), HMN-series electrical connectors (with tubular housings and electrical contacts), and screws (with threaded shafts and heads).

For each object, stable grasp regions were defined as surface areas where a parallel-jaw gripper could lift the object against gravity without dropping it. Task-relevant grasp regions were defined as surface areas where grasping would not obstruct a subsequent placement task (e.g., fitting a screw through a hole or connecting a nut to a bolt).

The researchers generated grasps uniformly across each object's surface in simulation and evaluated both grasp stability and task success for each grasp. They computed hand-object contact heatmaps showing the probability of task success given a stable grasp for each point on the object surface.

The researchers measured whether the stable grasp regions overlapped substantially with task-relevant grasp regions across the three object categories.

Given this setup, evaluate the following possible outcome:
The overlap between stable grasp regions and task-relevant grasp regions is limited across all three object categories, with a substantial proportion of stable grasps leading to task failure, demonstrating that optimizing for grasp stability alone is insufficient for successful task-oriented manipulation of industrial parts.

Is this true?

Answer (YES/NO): NO